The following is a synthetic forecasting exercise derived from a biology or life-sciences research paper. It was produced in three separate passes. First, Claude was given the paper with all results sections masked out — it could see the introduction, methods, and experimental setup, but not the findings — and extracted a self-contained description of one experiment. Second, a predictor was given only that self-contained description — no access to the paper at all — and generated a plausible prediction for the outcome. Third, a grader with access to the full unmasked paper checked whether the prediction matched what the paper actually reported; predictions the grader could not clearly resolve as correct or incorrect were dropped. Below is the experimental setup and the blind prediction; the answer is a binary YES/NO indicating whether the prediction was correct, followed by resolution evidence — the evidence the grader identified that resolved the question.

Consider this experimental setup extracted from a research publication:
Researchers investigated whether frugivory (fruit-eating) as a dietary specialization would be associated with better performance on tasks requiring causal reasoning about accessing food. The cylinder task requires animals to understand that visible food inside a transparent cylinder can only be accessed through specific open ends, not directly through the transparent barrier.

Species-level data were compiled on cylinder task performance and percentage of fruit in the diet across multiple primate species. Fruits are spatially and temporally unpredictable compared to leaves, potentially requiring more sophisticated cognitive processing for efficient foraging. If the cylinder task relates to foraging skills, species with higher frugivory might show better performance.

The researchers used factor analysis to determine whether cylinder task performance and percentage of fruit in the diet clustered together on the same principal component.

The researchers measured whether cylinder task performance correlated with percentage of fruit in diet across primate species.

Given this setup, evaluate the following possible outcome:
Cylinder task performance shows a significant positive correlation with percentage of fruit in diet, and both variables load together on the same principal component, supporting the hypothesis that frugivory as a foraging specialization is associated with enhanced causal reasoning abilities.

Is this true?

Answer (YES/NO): NO